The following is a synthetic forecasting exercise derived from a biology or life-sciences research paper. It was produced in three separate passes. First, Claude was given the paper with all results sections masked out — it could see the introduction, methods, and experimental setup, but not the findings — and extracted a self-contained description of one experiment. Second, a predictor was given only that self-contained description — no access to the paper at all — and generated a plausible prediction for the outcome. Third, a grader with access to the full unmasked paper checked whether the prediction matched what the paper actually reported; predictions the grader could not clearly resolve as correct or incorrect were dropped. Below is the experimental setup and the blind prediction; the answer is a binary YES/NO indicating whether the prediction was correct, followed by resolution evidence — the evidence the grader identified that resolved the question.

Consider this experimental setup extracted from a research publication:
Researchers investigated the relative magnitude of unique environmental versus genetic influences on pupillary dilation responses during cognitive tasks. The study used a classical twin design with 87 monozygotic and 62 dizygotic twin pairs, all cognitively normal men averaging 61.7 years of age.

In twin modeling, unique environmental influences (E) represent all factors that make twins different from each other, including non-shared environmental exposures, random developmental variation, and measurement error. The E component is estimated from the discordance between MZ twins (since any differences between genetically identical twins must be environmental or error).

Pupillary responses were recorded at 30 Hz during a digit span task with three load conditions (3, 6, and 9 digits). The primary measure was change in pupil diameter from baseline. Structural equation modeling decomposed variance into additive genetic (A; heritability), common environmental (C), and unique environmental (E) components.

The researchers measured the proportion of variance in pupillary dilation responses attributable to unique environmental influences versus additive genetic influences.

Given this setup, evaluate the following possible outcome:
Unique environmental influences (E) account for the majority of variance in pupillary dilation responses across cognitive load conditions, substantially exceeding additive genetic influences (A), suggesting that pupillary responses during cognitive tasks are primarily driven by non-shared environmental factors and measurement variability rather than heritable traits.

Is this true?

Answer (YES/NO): NO